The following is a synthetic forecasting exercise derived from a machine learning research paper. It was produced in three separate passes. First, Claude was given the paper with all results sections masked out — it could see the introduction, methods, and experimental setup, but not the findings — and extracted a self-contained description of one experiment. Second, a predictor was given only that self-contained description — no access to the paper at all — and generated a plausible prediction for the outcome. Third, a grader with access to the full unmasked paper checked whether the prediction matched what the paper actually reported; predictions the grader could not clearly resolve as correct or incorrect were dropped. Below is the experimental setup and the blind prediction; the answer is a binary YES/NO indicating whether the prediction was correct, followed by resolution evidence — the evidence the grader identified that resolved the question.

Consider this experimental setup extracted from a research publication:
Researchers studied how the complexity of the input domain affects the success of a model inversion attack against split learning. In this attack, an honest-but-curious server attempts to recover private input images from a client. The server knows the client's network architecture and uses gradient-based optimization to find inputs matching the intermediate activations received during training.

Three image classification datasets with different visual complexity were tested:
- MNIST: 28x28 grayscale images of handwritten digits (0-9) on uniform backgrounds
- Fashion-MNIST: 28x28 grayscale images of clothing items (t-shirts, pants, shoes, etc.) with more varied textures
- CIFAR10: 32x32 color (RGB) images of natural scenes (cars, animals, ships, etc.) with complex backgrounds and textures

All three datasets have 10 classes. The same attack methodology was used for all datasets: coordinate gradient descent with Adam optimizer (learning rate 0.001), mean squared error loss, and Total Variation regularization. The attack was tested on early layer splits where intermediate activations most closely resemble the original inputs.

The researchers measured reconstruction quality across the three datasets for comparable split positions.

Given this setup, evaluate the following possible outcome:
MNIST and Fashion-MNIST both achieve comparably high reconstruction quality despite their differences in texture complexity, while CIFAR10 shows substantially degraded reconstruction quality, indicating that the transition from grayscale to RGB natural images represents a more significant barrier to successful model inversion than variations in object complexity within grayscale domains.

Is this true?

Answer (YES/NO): NO